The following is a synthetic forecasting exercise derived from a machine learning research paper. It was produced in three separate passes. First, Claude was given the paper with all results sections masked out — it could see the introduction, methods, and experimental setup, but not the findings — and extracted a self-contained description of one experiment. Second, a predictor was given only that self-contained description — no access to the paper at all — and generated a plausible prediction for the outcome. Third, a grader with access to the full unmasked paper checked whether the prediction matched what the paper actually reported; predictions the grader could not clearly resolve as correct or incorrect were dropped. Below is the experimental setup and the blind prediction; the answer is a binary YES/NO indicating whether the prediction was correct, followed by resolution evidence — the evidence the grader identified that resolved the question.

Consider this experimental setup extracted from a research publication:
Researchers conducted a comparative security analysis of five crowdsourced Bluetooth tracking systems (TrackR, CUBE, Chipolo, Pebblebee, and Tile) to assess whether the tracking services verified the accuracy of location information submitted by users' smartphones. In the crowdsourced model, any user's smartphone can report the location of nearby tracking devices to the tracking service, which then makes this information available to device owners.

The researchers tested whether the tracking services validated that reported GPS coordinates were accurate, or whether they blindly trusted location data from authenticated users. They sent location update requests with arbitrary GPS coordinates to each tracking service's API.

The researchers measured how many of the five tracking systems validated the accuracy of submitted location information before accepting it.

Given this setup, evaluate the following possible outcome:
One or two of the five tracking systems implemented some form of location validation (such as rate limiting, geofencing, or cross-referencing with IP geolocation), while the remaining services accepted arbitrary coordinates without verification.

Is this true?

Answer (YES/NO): NO